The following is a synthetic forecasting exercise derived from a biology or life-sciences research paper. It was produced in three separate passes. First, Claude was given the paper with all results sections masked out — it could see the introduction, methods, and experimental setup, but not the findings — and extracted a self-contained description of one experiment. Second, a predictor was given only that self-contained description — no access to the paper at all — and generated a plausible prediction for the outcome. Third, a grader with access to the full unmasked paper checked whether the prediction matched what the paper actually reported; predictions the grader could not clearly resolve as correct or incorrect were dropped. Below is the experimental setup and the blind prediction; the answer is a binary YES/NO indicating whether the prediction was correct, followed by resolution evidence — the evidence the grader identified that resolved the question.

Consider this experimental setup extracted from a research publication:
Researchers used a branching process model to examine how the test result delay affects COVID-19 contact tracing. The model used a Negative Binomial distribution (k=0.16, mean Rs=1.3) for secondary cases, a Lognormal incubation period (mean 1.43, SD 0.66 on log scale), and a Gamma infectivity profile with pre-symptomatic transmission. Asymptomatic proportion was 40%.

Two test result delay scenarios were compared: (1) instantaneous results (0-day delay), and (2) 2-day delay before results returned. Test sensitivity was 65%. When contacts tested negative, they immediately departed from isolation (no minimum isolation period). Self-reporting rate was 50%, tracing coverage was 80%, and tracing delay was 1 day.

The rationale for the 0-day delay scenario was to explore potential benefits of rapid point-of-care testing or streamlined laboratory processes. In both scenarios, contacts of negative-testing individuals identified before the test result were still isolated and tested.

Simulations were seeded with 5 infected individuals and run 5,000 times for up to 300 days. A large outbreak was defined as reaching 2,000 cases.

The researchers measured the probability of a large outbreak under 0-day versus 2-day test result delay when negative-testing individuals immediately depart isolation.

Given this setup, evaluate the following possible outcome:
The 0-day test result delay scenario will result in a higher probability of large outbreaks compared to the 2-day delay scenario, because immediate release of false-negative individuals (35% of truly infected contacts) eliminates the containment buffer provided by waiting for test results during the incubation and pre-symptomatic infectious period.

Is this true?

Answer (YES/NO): YES